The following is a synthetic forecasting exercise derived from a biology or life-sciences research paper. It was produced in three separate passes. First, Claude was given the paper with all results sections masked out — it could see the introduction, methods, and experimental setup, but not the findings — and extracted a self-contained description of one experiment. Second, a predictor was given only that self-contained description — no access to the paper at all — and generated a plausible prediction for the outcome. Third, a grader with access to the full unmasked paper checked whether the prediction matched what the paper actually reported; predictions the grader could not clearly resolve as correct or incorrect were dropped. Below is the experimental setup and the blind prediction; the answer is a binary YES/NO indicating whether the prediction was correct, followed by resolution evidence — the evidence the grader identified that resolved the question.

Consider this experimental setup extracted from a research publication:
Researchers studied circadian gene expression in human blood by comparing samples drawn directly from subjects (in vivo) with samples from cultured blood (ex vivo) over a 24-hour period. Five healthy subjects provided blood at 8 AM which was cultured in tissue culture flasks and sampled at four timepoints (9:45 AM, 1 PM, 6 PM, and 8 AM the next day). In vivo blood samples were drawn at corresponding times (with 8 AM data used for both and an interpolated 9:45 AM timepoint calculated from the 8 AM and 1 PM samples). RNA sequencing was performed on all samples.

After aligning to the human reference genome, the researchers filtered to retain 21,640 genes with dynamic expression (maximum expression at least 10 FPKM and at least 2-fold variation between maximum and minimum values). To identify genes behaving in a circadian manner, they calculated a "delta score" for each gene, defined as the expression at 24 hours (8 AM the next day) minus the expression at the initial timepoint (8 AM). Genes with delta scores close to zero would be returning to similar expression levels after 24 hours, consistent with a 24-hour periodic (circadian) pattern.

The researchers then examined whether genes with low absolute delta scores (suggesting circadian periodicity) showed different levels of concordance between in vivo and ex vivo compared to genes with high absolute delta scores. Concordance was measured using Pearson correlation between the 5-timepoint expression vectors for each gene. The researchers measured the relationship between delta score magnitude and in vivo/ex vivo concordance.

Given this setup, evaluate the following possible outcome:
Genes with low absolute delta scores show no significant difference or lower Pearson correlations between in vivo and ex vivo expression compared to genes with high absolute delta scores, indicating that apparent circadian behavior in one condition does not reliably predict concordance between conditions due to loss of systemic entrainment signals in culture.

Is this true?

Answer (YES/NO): NO